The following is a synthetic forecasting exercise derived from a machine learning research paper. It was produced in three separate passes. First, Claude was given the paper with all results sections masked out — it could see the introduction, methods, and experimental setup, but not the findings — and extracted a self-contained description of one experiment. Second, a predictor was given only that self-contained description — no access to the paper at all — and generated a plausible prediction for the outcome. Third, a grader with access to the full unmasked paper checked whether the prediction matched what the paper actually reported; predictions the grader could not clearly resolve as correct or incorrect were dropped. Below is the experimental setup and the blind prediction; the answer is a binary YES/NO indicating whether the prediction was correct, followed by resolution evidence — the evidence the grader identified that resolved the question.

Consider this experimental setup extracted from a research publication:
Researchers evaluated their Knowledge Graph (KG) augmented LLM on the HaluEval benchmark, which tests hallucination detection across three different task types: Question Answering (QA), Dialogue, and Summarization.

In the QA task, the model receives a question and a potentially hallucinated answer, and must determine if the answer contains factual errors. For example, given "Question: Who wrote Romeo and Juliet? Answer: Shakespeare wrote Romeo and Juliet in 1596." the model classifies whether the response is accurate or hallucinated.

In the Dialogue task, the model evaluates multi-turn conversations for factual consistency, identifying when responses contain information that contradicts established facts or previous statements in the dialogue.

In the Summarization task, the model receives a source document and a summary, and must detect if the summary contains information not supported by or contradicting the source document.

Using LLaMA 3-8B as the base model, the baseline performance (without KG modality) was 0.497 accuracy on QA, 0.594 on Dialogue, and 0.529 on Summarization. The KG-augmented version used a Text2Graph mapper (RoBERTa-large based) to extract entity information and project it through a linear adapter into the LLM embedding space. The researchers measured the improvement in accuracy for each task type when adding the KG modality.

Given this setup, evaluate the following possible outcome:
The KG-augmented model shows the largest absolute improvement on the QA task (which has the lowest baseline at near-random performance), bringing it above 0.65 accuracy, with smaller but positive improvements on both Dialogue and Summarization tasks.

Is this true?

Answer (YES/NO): NO